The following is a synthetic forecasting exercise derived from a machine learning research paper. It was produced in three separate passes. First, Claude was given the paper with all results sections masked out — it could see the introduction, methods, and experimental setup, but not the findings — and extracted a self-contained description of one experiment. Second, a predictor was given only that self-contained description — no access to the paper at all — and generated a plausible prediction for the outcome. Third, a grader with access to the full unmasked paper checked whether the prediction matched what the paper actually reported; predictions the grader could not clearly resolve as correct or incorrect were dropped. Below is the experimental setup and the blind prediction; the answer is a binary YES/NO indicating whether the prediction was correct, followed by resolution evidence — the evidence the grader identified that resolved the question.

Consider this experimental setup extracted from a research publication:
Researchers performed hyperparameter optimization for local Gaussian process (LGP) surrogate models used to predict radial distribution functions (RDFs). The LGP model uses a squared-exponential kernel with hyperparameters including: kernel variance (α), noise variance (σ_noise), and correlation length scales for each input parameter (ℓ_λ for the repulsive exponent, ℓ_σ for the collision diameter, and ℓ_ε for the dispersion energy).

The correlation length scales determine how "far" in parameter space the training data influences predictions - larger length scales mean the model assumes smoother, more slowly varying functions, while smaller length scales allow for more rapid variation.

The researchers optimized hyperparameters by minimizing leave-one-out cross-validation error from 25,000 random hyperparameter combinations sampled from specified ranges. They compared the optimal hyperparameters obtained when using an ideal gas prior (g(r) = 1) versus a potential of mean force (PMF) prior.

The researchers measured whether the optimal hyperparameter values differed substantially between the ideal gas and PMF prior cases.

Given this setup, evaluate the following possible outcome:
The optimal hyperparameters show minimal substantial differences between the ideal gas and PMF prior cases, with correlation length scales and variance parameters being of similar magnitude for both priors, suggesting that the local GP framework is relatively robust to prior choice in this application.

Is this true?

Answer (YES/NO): YES